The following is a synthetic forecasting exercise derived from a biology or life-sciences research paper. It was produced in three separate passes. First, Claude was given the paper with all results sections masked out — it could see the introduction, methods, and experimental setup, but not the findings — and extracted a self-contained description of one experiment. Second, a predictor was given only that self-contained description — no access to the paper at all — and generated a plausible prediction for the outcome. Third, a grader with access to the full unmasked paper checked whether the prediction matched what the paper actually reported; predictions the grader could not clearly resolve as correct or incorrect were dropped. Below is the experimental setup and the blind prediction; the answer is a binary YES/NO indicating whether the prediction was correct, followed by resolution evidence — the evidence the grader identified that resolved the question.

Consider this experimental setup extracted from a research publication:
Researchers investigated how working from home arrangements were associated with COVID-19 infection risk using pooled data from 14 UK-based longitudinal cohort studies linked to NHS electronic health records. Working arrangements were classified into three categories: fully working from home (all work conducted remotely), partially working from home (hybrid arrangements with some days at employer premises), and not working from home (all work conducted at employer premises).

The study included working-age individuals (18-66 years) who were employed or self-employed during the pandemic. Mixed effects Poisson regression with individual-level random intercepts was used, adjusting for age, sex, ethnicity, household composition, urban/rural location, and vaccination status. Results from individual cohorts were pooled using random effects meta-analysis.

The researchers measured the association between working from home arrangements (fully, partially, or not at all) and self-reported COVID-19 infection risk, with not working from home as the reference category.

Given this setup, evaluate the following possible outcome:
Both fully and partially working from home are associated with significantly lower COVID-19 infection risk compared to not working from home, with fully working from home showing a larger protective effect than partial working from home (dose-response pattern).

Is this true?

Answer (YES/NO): NO